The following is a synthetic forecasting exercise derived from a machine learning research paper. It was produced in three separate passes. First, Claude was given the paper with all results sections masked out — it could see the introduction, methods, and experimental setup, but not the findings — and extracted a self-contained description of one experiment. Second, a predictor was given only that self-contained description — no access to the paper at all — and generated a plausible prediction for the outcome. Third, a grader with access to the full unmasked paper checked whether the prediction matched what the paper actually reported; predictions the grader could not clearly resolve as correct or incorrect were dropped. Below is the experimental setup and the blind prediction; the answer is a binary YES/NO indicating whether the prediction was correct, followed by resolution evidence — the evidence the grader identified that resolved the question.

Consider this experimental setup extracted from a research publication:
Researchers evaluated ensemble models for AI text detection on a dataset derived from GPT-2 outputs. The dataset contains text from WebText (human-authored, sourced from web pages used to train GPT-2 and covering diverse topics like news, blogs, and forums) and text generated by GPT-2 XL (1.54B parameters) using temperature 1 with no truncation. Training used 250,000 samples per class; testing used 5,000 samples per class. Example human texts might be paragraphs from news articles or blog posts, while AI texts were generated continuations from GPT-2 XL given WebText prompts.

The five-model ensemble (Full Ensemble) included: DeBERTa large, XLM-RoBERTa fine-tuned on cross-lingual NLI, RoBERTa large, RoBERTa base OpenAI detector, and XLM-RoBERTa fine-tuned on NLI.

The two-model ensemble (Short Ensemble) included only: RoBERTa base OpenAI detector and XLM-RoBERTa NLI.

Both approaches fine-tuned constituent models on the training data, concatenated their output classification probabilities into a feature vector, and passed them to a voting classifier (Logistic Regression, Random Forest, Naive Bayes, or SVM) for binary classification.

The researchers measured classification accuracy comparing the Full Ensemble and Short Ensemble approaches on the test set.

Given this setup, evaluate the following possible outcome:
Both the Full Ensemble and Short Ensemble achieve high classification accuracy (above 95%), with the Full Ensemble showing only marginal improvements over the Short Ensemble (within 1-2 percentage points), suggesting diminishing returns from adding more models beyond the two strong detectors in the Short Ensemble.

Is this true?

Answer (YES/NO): YES